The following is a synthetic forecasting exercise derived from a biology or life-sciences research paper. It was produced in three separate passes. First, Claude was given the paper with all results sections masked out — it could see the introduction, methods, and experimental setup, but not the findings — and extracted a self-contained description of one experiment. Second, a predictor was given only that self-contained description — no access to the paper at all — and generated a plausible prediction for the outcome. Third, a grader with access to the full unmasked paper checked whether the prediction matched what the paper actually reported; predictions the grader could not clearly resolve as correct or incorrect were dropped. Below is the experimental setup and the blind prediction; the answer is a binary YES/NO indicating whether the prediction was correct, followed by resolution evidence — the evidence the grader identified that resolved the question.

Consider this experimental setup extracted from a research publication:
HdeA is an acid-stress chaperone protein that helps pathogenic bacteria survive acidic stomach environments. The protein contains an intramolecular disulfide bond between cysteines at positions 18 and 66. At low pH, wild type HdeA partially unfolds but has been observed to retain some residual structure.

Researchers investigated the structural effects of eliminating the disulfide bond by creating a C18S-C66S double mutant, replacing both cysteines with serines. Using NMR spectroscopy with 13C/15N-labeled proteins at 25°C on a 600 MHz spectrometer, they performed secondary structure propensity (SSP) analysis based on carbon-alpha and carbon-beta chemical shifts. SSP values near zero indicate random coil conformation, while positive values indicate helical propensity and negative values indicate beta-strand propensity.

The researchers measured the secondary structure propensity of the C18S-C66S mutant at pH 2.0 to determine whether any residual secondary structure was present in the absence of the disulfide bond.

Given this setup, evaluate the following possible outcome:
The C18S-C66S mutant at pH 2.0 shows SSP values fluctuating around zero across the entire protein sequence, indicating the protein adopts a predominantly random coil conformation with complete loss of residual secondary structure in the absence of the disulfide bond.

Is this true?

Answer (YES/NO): NO